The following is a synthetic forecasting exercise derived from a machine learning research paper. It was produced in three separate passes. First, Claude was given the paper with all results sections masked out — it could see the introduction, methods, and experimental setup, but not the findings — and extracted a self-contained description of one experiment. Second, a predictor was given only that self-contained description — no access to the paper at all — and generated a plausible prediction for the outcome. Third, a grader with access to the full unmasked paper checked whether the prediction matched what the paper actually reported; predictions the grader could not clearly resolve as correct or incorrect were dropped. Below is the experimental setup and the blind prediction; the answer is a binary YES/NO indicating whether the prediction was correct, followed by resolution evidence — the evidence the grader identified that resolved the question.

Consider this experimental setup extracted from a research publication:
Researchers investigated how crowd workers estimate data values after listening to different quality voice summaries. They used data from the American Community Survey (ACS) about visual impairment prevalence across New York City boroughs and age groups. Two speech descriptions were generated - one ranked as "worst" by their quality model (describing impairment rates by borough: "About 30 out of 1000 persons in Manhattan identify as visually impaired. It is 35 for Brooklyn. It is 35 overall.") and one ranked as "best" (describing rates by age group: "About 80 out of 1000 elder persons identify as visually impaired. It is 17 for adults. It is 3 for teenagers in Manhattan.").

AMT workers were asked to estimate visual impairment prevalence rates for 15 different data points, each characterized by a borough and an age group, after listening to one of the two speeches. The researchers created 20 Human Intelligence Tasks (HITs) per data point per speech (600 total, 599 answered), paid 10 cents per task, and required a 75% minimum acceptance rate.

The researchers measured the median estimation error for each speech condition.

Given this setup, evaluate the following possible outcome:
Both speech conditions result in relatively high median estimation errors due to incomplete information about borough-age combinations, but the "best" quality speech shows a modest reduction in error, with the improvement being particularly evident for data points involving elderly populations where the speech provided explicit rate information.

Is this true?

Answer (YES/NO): NO